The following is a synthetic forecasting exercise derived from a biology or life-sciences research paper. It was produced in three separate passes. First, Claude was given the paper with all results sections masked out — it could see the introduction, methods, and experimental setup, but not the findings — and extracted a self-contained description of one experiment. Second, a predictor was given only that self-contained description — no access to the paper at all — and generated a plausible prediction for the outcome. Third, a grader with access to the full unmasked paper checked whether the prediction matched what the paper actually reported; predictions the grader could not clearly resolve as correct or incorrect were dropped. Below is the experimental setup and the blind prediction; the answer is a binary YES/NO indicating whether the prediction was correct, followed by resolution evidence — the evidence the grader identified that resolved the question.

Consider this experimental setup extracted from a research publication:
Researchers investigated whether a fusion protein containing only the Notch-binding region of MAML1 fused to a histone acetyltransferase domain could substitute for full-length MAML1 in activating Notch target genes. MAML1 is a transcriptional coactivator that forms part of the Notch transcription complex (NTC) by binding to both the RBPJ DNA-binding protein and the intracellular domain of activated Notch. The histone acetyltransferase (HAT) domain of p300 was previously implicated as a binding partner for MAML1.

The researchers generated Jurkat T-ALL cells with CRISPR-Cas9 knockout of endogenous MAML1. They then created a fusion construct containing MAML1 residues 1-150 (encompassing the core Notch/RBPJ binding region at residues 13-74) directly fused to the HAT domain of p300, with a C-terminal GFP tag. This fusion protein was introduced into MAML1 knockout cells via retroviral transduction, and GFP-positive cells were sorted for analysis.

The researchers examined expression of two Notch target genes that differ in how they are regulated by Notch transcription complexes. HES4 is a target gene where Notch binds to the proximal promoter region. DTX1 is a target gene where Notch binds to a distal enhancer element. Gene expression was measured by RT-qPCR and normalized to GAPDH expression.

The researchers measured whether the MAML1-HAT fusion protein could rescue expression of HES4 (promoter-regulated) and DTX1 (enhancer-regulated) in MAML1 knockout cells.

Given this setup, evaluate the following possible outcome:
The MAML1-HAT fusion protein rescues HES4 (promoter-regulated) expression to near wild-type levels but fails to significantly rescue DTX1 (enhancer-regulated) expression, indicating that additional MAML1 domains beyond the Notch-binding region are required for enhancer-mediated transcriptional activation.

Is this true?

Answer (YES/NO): YES